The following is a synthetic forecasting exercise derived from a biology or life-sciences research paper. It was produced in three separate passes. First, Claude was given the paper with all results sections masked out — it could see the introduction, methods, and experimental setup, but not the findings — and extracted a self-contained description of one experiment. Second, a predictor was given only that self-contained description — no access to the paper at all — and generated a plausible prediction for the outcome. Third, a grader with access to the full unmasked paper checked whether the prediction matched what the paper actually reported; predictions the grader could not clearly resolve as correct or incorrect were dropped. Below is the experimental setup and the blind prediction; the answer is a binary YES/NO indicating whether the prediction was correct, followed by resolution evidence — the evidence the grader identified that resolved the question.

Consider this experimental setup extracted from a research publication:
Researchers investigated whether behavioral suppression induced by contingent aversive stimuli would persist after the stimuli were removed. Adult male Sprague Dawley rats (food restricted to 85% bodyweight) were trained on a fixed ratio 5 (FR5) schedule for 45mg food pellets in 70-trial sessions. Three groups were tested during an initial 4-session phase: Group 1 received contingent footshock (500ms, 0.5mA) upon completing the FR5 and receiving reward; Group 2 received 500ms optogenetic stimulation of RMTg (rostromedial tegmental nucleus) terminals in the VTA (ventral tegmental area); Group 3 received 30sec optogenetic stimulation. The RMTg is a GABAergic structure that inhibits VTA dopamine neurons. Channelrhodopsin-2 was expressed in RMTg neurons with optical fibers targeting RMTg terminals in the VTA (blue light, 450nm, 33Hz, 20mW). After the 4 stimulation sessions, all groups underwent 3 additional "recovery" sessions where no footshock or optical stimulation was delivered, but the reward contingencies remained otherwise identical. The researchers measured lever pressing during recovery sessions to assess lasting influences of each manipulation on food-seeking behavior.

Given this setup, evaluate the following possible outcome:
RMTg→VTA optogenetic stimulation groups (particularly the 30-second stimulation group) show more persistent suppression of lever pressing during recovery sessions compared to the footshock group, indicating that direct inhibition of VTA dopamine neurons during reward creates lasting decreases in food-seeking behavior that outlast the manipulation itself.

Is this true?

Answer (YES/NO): NO